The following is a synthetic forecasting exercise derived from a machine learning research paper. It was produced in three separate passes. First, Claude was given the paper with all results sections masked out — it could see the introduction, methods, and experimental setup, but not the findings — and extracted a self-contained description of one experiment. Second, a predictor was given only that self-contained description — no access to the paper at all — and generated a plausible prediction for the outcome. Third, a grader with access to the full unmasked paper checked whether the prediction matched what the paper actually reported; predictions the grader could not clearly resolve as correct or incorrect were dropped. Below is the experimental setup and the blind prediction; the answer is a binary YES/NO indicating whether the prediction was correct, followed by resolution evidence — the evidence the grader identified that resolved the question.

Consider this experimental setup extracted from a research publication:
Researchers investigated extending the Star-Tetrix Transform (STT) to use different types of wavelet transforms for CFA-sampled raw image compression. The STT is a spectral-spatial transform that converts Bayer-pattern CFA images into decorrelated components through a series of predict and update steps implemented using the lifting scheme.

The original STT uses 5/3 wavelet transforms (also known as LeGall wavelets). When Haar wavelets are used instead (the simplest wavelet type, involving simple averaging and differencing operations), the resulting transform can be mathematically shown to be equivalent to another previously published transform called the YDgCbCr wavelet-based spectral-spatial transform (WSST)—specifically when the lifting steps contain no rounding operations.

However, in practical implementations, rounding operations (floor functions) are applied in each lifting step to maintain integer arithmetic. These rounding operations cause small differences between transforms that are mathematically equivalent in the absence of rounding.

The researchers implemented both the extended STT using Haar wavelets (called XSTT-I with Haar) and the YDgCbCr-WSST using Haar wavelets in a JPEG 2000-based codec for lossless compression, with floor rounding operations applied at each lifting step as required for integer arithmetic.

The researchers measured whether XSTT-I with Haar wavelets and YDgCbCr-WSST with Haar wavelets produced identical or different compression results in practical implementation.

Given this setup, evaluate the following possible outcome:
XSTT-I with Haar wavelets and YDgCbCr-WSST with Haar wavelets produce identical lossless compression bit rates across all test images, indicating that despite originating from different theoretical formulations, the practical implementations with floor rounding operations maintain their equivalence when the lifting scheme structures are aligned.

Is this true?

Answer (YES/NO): NO